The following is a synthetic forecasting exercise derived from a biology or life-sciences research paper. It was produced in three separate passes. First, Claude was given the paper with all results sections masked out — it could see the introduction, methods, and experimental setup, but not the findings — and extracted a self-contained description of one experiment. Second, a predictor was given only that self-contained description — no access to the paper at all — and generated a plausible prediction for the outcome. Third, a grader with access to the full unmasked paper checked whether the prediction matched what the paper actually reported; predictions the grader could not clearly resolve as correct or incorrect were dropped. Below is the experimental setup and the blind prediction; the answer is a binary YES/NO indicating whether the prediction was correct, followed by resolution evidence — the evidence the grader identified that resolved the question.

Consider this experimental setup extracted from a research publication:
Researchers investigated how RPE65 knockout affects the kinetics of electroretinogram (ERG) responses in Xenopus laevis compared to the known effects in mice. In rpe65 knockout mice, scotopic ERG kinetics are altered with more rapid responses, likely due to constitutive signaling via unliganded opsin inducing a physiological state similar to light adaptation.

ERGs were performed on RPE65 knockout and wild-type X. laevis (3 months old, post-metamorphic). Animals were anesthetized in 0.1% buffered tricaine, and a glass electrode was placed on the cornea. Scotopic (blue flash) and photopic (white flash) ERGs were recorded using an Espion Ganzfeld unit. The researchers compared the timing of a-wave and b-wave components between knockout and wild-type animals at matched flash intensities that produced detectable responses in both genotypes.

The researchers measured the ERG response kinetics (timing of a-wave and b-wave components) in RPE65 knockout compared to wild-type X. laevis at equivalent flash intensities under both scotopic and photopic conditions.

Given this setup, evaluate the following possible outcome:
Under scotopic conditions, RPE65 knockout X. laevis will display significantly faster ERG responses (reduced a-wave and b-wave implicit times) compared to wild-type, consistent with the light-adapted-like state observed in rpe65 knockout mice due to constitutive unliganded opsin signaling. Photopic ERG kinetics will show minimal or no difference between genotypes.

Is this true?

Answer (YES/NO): NO